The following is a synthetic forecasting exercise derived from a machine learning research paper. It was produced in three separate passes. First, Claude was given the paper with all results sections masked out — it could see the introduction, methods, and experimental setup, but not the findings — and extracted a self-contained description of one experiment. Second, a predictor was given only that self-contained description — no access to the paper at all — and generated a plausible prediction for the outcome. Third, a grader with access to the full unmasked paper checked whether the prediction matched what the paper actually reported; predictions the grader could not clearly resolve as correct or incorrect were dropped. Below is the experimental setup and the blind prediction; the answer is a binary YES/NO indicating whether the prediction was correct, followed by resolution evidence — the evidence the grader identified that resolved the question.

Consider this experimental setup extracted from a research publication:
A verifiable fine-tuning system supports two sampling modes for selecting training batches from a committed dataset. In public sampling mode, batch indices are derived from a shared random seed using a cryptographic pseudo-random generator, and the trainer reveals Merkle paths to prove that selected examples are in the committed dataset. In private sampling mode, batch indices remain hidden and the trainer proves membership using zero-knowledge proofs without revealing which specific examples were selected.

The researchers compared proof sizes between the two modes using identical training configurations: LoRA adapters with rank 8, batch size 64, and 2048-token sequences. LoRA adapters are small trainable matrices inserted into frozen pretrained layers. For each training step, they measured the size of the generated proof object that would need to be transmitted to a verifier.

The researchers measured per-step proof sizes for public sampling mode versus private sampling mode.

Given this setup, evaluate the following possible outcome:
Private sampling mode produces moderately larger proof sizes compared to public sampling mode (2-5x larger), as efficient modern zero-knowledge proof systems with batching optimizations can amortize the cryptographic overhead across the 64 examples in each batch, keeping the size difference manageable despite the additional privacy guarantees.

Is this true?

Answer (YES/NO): NO